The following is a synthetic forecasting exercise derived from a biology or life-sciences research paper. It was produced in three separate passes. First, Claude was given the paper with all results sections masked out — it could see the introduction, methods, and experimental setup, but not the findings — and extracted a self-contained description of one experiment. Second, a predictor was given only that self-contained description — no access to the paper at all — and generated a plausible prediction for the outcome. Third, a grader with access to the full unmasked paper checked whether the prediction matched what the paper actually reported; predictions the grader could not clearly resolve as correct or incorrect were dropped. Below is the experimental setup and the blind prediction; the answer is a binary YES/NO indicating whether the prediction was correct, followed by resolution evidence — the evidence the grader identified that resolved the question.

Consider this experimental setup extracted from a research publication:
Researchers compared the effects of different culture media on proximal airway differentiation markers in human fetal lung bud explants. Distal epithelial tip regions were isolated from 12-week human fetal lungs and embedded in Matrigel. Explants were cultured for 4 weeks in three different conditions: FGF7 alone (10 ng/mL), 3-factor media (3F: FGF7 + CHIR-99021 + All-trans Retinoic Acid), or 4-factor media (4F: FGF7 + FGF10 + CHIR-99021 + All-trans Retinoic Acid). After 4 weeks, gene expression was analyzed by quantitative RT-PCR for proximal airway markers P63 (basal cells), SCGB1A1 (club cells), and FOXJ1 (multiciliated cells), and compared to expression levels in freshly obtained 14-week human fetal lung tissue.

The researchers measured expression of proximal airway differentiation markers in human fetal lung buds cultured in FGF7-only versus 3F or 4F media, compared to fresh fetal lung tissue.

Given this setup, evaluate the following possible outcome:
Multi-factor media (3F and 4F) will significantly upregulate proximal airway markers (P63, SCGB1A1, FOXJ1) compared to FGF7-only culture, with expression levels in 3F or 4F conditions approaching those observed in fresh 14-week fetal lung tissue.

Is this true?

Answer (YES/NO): NO